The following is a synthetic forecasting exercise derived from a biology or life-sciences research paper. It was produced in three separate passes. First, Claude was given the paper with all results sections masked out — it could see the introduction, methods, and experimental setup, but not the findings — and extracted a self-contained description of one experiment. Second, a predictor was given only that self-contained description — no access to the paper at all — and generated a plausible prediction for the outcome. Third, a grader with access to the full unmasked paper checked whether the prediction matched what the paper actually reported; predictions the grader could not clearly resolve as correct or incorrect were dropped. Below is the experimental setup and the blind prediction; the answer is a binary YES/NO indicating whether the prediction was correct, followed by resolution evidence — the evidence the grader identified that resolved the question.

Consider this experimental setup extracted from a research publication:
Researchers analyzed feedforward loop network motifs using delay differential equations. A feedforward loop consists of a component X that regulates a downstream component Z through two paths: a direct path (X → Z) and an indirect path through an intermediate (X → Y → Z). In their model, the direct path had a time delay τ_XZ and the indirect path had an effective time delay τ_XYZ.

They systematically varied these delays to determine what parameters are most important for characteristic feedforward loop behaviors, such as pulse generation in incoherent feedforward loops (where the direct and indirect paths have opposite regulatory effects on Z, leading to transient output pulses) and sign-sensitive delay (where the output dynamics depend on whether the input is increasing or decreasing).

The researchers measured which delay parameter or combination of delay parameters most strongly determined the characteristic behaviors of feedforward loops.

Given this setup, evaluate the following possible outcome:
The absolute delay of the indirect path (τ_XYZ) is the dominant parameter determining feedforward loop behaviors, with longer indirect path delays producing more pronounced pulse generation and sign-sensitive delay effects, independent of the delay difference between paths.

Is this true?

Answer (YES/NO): NO